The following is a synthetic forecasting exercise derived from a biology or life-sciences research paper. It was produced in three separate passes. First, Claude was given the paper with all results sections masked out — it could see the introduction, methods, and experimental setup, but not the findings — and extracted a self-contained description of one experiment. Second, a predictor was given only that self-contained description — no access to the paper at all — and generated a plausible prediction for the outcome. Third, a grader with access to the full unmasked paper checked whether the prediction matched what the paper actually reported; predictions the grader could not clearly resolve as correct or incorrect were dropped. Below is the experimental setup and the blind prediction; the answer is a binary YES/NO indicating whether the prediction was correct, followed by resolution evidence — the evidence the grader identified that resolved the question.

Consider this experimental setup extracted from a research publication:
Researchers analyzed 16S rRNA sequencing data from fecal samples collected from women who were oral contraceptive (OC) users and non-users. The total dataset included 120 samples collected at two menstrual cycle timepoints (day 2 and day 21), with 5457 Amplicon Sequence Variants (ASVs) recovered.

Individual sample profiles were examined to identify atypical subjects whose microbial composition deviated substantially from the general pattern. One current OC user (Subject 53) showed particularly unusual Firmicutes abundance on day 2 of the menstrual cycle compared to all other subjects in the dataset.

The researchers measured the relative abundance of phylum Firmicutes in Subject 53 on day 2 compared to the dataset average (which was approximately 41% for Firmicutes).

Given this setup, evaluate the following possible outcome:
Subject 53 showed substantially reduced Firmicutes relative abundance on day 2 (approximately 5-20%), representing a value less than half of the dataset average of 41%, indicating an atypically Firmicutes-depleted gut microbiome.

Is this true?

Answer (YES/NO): NO